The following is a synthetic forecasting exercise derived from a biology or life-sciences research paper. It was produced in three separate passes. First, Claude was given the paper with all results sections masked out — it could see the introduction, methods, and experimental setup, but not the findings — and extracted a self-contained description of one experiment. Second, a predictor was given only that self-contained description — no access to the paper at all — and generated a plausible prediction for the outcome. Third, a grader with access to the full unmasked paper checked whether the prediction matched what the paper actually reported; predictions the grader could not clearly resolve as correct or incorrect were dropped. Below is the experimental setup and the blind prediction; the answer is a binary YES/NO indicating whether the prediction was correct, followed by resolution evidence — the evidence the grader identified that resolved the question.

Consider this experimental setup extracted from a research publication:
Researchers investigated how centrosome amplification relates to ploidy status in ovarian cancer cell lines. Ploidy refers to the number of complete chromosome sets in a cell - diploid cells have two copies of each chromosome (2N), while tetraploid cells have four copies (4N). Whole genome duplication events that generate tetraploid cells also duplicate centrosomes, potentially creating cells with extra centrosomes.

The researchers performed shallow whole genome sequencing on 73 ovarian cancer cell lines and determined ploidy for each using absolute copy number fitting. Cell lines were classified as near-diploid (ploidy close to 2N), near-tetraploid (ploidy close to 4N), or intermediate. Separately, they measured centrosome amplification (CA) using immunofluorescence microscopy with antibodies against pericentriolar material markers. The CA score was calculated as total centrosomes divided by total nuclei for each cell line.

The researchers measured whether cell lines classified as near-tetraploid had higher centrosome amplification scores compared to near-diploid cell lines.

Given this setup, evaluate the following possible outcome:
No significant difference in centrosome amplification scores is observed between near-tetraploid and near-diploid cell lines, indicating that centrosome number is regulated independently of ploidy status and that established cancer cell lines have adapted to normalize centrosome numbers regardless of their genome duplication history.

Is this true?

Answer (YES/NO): YES